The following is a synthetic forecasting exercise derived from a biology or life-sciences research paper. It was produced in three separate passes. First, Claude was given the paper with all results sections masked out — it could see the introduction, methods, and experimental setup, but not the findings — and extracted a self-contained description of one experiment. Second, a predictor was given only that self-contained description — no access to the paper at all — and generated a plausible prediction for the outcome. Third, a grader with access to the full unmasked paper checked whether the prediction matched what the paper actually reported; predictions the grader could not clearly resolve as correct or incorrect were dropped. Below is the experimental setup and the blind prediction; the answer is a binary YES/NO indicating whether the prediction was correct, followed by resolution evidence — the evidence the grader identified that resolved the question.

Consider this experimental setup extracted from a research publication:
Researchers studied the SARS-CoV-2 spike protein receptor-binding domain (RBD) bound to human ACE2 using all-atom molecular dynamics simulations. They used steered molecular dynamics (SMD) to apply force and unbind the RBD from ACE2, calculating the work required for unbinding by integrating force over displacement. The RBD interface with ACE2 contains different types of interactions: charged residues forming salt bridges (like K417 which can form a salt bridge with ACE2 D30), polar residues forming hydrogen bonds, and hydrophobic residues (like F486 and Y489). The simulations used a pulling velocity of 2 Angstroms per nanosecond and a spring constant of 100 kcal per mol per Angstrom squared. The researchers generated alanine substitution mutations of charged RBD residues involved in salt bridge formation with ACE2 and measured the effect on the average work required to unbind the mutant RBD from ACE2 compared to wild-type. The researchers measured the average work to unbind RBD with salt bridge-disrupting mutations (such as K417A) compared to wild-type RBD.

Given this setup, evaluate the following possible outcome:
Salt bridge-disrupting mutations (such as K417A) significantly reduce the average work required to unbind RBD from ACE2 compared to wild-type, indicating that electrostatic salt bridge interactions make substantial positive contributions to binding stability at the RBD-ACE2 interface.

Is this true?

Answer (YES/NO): NO